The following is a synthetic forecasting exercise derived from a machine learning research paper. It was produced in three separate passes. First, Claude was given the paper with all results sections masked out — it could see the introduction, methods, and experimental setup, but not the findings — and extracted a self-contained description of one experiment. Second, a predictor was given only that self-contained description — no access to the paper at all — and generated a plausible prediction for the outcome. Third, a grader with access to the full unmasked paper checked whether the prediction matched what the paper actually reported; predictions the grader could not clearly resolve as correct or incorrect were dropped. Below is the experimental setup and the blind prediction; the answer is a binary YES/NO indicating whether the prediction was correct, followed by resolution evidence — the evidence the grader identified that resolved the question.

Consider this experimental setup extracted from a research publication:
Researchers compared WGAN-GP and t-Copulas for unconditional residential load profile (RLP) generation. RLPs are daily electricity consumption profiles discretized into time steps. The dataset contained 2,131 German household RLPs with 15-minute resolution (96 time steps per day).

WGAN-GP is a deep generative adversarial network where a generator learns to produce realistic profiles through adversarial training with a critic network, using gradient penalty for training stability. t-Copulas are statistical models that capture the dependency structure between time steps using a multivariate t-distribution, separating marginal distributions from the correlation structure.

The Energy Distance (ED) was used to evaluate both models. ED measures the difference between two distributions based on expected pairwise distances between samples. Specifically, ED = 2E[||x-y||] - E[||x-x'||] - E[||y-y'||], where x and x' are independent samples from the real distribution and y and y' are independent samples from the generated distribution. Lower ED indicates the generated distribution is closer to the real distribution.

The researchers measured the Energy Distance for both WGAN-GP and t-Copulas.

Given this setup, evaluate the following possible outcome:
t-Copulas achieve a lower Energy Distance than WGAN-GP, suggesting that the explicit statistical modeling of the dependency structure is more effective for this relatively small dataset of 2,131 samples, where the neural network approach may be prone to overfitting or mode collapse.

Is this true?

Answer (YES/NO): NO